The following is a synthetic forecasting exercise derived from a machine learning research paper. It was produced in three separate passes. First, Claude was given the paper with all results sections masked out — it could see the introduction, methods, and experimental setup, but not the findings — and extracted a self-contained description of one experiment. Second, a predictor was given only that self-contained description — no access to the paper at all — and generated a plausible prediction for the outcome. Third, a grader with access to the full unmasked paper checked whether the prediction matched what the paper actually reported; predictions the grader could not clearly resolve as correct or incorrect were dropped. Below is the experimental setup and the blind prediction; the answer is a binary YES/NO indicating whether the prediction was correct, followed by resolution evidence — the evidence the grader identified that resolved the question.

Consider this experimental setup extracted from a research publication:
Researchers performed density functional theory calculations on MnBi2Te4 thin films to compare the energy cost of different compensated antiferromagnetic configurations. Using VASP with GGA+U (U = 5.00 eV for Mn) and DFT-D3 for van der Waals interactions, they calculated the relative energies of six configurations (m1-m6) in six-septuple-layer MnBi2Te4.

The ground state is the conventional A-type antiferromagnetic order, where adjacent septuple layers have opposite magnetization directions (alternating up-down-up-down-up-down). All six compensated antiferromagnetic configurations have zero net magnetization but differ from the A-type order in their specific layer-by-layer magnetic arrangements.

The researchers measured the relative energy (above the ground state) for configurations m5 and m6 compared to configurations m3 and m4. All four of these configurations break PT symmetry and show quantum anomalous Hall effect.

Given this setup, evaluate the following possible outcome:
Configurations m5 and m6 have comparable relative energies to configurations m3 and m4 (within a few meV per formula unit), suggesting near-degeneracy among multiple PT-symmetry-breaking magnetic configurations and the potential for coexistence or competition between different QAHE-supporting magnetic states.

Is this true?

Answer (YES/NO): YES